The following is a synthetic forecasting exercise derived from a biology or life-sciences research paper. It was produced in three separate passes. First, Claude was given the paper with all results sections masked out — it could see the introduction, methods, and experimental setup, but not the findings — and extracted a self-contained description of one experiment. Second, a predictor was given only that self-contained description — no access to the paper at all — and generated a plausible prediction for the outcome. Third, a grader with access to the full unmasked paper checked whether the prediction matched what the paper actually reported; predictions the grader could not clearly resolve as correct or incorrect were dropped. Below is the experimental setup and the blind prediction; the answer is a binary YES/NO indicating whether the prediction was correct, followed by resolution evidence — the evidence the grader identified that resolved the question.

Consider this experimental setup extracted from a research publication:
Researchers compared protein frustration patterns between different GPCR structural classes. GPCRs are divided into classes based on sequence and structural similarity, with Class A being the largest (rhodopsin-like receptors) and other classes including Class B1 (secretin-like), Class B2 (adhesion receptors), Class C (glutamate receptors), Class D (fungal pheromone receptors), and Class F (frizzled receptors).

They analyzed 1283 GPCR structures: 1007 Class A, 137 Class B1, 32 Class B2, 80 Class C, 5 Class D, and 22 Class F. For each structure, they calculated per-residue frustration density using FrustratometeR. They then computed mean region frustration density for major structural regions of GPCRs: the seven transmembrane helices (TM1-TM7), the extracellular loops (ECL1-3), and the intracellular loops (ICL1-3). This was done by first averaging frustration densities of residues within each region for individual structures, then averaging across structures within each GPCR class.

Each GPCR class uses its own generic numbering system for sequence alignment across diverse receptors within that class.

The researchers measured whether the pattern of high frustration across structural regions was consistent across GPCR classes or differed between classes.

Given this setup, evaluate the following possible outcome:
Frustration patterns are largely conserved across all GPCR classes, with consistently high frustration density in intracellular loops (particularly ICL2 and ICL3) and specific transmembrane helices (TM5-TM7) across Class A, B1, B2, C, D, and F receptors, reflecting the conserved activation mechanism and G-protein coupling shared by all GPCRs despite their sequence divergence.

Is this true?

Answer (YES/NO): NO